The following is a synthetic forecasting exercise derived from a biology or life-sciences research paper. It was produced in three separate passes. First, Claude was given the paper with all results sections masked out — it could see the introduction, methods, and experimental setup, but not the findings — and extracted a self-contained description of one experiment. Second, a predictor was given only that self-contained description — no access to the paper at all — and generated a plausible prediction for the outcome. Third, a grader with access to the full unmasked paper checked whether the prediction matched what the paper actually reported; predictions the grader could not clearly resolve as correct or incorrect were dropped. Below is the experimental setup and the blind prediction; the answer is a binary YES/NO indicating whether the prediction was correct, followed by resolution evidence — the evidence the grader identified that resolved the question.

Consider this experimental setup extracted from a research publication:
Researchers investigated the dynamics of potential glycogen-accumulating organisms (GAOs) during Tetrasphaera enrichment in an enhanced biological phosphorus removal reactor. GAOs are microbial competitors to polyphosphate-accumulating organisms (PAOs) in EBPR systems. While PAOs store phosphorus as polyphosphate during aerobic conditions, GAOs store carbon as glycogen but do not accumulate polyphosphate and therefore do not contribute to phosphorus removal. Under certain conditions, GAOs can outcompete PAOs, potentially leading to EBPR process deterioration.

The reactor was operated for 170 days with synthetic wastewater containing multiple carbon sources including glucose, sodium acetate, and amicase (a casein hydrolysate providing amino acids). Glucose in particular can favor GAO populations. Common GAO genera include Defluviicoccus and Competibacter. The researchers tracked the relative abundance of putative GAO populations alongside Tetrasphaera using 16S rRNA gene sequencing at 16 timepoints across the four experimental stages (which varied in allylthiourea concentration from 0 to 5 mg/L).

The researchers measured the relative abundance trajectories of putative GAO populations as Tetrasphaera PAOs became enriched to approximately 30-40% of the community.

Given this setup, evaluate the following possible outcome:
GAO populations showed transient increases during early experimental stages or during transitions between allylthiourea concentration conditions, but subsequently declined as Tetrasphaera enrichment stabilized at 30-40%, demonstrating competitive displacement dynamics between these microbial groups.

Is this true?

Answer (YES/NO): NO